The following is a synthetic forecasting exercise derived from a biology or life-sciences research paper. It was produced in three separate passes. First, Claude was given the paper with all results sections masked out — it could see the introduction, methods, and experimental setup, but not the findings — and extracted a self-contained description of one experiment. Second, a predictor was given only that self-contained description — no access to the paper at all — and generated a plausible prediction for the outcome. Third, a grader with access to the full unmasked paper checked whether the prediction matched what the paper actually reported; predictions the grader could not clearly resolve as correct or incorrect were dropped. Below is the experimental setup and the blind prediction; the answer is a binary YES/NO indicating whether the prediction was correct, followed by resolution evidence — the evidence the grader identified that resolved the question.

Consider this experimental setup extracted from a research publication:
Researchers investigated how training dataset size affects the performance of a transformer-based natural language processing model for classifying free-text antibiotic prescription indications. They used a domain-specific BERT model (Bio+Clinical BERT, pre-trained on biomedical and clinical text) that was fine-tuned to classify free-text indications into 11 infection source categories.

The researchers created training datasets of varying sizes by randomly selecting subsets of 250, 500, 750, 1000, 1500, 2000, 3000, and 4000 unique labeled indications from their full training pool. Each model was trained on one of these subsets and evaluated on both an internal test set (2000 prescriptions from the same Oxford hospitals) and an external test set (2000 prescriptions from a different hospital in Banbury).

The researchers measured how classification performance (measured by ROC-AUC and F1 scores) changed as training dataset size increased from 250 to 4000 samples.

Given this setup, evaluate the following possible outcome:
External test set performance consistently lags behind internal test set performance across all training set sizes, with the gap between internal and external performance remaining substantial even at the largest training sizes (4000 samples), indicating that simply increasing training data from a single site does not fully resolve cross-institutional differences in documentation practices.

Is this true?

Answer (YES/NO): NO